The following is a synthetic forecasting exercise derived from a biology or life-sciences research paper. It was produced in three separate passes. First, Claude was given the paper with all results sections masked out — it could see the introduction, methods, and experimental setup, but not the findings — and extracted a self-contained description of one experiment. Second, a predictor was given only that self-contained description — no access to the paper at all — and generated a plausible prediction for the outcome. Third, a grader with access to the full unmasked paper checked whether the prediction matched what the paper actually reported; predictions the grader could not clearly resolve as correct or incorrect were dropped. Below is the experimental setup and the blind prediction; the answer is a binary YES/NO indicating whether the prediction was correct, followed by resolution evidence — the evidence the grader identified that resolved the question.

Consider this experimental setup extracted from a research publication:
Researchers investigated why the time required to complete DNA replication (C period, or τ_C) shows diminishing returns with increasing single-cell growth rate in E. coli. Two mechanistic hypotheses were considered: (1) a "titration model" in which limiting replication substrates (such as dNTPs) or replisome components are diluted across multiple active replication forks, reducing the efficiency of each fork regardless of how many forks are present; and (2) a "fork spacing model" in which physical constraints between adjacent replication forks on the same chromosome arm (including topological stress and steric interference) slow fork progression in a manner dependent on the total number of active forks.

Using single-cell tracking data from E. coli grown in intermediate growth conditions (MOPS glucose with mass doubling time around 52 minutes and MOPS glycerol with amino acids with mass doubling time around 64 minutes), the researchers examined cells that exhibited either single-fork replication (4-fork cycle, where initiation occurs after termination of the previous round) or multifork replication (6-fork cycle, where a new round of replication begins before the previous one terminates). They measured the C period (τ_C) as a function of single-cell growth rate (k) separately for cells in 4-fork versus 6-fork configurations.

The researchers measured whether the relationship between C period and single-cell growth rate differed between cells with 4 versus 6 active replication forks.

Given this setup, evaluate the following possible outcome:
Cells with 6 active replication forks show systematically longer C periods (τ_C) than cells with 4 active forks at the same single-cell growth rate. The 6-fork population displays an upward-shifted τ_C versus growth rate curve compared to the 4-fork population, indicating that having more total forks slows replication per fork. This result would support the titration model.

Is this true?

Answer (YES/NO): NO